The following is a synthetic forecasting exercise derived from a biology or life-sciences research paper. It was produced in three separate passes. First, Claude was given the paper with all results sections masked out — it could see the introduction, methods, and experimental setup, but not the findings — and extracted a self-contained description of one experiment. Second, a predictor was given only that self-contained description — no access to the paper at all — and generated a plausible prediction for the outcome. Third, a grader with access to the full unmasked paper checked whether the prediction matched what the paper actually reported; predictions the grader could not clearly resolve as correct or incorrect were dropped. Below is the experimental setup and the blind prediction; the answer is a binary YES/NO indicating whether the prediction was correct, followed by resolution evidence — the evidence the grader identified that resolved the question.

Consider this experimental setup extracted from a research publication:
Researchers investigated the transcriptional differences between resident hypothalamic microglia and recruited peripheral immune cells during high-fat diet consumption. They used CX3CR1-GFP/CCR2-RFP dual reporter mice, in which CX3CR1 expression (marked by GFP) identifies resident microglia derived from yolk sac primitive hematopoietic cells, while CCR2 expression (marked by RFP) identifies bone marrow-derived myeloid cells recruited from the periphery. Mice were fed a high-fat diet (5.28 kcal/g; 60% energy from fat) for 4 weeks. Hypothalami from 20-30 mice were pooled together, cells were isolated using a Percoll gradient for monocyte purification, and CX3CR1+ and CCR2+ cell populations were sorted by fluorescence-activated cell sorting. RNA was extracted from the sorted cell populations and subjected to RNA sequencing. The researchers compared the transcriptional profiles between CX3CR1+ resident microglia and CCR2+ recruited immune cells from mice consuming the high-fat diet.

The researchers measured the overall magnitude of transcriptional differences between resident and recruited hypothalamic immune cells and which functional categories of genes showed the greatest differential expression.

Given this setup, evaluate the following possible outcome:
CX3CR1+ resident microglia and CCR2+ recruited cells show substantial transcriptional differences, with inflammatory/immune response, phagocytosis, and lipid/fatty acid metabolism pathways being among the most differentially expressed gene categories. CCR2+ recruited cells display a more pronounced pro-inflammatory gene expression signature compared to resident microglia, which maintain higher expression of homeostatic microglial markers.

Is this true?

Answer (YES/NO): NO